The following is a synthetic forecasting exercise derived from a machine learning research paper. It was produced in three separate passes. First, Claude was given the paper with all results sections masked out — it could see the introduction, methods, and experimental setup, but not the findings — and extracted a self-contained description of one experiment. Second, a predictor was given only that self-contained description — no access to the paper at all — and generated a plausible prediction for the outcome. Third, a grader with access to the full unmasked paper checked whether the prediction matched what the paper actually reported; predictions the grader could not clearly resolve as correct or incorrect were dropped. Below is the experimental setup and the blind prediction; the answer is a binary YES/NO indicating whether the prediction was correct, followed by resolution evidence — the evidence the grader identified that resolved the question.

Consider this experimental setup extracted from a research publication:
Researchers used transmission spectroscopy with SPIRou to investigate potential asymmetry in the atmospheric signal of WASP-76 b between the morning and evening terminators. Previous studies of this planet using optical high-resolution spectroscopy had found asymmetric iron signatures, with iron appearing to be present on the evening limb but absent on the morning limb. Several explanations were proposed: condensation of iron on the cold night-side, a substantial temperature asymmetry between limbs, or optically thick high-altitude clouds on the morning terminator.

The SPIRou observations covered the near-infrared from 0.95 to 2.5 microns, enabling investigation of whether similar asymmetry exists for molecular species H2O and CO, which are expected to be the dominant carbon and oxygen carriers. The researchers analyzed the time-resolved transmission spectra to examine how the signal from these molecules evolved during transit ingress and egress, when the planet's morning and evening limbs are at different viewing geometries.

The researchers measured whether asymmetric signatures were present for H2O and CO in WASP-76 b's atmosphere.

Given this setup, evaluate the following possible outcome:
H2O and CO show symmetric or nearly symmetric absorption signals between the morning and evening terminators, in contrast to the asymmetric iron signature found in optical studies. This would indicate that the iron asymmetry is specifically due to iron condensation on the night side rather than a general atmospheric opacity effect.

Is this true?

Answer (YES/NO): NO